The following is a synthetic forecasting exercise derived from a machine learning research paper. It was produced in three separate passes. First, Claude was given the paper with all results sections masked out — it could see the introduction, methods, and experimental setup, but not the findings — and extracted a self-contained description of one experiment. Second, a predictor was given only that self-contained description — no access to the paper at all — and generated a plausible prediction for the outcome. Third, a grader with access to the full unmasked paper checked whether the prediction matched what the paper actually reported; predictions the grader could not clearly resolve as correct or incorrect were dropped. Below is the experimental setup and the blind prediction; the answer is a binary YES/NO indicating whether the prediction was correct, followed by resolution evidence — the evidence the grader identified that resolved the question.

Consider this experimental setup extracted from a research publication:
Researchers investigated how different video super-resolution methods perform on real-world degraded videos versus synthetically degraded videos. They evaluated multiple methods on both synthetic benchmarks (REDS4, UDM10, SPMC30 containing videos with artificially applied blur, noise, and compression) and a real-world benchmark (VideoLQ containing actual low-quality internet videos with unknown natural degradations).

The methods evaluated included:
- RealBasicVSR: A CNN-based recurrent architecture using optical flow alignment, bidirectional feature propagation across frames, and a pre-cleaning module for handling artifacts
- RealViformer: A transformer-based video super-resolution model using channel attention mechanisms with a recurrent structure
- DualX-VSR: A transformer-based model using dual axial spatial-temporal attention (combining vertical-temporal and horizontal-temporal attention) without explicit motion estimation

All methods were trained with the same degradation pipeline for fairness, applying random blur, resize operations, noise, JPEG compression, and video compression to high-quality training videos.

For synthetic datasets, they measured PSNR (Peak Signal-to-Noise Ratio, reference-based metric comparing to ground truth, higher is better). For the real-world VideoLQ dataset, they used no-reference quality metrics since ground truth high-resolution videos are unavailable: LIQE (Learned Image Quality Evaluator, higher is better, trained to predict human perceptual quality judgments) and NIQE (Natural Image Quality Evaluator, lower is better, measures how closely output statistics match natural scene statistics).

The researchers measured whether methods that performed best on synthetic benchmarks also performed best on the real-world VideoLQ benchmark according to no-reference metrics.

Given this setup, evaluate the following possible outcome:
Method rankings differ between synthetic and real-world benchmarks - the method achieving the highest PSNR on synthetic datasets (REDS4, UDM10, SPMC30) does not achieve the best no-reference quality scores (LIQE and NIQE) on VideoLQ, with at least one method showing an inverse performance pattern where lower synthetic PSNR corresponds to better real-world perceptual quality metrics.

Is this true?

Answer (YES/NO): YES